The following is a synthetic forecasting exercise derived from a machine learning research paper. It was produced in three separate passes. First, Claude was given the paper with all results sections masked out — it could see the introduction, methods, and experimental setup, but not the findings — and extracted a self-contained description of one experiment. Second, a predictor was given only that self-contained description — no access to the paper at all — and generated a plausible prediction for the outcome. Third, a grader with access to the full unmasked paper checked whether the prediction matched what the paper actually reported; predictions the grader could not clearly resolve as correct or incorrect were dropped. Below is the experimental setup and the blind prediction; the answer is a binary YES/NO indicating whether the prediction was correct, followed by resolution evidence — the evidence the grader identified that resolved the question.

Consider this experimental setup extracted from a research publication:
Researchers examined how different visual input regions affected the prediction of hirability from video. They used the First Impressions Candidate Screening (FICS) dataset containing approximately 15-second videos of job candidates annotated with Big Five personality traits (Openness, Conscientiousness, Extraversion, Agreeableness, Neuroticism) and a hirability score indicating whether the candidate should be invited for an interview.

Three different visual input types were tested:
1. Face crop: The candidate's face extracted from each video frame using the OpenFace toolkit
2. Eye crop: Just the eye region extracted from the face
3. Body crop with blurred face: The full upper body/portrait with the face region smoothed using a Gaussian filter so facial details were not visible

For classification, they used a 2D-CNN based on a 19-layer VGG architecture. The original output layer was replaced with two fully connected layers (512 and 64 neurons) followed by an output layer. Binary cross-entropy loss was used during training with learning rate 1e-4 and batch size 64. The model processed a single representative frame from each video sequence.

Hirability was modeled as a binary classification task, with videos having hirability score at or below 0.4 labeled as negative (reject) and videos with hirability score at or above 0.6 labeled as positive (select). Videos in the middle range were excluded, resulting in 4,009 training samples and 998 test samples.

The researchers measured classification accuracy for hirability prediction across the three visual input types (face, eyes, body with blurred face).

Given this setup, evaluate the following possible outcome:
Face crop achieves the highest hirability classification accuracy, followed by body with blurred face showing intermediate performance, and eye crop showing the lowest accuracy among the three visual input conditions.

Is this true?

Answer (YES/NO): NO